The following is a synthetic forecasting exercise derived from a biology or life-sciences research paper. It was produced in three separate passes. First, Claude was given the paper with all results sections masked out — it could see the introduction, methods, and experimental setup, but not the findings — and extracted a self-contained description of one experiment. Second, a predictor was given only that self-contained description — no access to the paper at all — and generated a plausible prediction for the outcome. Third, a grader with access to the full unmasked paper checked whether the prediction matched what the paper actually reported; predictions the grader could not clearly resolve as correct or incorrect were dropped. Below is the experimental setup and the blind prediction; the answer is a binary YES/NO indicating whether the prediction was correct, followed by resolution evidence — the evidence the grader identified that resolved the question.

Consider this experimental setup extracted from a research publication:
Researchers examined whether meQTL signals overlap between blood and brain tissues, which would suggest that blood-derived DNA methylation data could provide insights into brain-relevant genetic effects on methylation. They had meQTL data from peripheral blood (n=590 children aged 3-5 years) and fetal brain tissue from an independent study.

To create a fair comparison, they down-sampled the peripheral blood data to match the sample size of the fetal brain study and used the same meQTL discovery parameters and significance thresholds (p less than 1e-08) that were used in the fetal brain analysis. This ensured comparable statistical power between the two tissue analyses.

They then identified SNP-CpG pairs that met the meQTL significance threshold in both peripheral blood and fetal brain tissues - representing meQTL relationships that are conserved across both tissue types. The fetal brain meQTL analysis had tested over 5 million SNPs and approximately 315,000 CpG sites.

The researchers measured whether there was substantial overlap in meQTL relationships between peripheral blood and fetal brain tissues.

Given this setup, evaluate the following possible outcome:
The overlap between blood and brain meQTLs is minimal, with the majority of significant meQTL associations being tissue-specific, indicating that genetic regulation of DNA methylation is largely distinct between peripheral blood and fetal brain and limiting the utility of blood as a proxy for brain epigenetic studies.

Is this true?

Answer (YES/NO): NO